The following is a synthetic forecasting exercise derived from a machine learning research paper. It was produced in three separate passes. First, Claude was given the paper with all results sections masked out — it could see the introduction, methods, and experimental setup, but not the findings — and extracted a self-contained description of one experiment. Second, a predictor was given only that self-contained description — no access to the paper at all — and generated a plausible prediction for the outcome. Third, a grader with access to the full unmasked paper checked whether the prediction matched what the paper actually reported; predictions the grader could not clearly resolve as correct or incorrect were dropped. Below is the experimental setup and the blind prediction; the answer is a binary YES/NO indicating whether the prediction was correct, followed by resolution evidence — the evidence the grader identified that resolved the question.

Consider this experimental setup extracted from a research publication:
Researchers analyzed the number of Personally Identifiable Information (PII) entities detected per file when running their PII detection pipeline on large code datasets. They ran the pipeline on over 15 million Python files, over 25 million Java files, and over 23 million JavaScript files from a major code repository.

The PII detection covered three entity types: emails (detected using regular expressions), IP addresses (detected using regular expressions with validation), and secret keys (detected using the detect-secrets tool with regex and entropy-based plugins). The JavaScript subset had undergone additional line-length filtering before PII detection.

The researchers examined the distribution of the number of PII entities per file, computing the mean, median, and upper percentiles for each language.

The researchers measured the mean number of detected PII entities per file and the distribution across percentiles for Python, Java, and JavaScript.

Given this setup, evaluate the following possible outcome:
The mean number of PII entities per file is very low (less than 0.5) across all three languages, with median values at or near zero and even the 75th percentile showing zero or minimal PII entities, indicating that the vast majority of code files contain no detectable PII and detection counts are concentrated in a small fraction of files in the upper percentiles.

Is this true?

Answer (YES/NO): NO